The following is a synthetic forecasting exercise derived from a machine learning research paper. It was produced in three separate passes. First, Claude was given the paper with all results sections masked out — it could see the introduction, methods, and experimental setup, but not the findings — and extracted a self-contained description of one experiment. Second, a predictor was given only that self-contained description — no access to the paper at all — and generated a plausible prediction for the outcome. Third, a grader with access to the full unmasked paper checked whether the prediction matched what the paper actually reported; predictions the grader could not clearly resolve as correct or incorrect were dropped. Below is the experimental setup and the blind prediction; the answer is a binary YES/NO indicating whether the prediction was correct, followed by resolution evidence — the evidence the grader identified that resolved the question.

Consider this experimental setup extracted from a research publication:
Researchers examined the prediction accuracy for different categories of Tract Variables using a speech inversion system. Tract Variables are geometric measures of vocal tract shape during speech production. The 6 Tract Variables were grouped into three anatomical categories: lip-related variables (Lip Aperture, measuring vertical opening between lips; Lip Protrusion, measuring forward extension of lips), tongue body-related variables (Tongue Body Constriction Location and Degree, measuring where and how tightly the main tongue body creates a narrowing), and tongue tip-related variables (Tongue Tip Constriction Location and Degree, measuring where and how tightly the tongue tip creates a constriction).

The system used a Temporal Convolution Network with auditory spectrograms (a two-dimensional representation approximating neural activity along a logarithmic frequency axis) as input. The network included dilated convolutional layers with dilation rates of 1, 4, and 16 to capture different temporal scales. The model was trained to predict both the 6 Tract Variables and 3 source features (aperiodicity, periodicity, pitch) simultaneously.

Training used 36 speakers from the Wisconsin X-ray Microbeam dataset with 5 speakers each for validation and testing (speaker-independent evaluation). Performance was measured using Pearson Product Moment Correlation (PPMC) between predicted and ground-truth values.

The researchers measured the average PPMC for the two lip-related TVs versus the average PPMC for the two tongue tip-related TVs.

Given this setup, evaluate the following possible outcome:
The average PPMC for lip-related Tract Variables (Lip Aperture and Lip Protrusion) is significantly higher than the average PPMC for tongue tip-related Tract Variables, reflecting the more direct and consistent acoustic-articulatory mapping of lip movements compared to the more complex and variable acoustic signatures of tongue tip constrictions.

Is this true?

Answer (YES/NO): NO